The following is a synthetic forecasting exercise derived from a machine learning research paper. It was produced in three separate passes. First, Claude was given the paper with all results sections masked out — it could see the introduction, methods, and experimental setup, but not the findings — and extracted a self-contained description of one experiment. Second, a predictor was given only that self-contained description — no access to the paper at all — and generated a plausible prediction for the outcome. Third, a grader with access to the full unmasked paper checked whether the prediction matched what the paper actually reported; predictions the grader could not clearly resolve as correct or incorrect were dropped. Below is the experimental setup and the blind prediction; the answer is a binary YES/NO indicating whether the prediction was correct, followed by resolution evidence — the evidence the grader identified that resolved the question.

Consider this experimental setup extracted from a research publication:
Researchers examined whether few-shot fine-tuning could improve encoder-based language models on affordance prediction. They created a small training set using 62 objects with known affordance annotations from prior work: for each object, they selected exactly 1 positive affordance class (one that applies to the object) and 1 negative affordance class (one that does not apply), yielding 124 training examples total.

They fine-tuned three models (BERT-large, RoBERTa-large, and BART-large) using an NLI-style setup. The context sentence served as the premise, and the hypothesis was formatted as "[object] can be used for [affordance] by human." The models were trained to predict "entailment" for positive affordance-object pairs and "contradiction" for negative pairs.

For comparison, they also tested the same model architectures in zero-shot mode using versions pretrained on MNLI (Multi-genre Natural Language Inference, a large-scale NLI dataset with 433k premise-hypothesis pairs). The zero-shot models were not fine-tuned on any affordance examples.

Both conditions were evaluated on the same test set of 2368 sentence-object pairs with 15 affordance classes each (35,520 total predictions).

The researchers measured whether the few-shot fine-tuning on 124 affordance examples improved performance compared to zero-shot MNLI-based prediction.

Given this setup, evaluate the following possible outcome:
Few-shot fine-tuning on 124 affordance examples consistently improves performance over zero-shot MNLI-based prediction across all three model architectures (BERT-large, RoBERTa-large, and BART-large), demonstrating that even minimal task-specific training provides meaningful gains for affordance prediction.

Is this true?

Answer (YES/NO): NO